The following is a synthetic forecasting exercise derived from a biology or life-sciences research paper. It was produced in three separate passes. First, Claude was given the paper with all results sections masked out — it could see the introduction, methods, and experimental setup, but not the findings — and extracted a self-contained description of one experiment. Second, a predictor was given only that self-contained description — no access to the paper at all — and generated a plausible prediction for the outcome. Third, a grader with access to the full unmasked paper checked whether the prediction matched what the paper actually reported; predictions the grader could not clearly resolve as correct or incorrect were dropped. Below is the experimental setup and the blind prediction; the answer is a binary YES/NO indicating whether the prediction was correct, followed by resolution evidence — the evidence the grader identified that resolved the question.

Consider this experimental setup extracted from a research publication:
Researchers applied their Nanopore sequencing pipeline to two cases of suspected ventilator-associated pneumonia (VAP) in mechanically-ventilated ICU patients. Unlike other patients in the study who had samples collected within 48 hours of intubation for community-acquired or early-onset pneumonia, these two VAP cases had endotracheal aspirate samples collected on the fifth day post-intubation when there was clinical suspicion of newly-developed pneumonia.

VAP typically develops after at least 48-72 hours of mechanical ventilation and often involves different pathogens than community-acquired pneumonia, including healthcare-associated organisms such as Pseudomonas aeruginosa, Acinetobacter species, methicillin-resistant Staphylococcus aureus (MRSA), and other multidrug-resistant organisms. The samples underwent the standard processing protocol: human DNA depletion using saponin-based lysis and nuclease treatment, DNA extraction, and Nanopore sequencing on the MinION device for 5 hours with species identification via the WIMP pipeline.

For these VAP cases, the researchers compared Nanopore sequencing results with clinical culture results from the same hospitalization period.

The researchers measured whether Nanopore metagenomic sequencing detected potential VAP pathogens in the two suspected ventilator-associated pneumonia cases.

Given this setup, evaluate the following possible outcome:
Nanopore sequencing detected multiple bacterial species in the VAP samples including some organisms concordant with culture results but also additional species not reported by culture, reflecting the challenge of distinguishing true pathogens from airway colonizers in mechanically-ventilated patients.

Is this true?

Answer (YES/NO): NO